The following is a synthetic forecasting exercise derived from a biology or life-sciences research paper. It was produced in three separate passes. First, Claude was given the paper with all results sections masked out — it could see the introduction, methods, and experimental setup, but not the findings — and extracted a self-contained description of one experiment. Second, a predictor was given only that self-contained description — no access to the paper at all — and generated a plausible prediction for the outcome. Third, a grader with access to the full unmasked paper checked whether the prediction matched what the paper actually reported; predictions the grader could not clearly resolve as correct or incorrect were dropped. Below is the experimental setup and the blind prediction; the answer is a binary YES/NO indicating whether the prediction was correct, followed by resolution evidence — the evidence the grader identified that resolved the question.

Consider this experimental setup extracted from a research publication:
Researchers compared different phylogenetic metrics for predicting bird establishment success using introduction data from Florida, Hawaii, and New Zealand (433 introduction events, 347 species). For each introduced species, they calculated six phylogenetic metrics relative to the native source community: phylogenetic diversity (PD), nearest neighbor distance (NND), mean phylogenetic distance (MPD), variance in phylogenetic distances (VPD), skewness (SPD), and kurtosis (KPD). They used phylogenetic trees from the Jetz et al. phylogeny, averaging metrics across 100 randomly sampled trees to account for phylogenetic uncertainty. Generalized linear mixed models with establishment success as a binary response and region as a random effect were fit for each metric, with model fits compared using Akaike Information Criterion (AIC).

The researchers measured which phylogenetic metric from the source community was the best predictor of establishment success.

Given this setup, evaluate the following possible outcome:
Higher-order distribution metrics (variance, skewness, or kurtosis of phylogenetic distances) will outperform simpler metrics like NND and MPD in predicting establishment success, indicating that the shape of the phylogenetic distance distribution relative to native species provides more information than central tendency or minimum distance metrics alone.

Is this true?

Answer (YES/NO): YES